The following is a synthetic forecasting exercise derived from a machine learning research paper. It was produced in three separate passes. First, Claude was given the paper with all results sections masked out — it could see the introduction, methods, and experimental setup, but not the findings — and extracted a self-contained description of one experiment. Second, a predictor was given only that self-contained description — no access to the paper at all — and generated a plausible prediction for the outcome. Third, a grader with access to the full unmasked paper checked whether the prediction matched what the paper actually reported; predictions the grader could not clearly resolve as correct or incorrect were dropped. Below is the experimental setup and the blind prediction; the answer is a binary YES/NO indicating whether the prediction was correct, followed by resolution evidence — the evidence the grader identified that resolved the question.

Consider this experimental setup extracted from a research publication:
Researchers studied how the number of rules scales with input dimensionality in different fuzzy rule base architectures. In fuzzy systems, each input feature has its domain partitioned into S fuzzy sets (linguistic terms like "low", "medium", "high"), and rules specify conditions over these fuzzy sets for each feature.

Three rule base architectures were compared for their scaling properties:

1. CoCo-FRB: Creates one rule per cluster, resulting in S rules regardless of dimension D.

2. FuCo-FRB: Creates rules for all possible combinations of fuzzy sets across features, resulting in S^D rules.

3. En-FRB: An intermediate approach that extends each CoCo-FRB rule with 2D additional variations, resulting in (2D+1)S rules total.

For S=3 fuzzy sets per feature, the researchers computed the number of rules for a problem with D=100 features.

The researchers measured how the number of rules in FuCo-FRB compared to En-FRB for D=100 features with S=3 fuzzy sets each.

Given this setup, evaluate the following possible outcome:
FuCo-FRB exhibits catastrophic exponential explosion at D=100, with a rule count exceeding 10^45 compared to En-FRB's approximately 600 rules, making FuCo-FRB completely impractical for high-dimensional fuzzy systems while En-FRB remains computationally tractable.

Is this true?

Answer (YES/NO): YES